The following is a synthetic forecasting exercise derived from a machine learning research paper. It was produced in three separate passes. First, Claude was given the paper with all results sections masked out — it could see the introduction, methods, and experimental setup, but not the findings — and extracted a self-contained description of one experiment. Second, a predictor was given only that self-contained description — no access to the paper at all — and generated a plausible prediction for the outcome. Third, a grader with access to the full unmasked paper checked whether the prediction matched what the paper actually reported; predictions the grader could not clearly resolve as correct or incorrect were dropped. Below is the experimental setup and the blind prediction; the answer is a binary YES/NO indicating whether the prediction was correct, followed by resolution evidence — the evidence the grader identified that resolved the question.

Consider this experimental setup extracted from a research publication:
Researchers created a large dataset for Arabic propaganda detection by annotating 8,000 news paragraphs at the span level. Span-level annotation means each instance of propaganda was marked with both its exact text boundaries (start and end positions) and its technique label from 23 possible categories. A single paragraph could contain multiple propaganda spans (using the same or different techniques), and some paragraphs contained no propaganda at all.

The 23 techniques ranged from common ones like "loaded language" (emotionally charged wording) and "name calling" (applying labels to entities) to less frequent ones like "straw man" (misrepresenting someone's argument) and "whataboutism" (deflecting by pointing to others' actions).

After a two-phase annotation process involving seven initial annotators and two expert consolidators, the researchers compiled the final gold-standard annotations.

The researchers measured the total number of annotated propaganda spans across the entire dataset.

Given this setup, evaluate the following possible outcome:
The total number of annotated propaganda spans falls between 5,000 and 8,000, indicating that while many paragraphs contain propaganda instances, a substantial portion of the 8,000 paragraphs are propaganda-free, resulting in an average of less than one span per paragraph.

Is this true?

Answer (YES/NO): NO